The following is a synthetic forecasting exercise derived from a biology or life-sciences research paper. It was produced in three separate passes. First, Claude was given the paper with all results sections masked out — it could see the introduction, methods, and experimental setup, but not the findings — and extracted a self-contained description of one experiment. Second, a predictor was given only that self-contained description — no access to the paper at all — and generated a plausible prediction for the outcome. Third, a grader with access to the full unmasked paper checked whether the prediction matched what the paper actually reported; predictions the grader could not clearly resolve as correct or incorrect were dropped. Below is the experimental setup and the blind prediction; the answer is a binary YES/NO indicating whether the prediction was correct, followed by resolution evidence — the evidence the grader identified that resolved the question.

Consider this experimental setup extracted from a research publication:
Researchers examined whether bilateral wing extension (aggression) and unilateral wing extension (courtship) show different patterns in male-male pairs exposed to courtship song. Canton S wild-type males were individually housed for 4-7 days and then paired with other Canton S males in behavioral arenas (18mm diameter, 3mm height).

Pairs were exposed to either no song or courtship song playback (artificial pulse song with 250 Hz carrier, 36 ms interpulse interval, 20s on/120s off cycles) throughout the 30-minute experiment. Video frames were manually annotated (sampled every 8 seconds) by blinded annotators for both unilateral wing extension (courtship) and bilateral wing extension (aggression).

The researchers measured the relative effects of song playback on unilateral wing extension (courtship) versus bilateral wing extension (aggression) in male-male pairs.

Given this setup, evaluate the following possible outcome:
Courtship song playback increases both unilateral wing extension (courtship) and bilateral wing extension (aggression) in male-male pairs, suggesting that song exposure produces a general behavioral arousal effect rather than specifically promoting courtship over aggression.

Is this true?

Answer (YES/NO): NO